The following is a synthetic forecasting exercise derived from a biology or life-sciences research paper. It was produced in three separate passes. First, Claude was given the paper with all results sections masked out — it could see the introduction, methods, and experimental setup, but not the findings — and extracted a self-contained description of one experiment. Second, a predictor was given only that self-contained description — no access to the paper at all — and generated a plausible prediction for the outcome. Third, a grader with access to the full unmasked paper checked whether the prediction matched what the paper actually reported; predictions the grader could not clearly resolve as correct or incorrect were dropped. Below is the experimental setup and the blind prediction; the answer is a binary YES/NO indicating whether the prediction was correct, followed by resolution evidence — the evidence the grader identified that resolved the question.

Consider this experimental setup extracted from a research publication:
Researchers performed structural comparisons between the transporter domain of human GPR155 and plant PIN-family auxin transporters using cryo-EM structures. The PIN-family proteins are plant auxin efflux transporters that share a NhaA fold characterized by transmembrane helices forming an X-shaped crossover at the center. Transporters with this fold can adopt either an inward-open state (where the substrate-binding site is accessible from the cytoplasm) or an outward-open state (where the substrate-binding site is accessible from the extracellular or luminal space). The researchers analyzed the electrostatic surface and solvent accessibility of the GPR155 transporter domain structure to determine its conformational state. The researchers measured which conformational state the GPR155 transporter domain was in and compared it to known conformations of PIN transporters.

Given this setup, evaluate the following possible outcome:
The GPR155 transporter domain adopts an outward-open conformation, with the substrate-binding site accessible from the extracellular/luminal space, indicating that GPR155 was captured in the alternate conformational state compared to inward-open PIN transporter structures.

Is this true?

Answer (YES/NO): NO